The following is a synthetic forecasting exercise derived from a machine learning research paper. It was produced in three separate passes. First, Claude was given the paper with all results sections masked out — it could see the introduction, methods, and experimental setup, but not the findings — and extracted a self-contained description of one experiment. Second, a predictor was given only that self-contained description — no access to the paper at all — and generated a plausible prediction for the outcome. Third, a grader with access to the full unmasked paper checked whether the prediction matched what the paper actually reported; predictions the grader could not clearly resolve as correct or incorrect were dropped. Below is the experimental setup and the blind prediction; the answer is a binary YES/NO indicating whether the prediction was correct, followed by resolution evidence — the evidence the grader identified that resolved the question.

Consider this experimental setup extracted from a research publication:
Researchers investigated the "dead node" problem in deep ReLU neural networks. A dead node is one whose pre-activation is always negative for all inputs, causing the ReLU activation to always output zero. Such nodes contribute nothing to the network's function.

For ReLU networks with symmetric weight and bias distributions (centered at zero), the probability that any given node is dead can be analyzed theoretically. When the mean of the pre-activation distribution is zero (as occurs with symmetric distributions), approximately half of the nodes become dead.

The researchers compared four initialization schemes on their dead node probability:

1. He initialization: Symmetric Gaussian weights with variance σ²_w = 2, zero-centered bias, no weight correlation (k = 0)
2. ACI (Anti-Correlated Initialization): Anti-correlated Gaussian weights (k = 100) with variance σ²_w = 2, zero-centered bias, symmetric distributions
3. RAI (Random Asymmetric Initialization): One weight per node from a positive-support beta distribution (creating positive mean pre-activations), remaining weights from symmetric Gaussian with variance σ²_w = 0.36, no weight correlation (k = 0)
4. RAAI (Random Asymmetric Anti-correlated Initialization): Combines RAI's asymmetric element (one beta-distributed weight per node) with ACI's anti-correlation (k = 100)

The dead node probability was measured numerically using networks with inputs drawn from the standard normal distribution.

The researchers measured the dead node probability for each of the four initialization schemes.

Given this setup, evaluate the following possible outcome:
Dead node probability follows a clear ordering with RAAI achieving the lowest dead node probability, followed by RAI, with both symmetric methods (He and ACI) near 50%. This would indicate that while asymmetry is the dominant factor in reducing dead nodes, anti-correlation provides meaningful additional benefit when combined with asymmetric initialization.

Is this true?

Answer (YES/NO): NO